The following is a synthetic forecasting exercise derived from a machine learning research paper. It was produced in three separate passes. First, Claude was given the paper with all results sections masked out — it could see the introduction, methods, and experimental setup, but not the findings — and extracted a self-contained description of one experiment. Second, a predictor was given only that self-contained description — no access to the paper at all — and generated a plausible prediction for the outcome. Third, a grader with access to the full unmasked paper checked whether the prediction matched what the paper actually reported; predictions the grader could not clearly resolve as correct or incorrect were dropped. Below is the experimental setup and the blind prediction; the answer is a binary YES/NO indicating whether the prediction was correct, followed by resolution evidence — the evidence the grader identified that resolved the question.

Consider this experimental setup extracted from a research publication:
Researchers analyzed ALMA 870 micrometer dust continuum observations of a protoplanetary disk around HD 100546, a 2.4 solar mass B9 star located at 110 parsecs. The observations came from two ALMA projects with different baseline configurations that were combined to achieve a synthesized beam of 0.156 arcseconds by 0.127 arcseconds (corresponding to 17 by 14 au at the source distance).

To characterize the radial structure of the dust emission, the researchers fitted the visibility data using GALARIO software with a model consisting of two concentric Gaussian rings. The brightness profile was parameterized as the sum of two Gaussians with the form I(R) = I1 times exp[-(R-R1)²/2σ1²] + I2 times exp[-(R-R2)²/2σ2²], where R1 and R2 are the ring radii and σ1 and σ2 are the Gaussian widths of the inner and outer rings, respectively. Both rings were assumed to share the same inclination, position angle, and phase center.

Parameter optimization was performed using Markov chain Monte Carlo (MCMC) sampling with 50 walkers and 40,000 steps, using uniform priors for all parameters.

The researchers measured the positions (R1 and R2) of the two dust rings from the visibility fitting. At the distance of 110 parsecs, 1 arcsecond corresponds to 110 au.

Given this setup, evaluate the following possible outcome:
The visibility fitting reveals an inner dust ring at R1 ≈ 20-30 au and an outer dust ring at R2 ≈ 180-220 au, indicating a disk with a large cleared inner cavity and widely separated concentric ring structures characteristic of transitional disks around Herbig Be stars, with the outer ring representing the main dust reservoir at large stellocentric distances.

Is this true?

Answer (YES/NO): YES